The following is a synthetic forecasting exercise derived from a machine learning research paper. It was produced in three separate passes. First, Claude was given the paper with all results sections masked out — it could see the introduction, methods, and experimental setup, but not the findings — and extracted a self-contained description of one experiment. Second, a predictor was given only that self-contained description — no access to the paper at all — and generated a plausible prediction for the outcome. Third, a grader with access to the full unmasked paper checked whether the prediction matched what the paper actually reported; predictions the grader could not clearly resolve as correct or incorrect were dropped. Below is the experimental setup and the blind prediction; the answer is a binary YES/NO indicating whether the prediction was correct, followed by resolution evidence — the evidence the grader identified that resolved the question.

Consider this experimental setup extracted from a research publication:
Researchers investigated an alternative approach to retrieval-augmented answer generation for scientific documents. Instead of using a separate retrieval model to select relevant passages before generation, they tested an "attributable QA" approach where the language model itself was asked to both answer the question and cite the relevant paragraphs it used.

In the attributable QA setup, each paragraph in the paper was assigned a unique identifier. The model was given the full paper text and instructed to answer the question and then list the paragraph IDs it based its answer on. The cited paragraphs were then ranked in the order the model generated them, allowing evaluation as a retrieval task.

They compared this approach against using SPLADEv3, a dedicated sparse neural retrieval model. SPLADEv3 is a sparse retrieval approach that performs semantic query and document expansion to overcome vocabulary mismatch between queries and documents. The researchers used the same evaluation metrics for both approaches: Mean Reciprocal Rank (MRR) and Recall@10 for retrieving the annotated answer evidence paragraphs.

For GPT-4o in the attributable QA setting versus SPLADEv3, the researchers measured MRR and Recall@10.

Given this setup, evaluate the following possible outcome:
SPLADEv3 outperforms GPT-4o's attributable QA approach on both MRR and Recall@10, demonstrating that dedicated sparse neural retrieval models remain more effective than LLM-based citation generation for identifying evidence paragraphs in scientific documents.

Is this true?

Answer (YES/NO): NO